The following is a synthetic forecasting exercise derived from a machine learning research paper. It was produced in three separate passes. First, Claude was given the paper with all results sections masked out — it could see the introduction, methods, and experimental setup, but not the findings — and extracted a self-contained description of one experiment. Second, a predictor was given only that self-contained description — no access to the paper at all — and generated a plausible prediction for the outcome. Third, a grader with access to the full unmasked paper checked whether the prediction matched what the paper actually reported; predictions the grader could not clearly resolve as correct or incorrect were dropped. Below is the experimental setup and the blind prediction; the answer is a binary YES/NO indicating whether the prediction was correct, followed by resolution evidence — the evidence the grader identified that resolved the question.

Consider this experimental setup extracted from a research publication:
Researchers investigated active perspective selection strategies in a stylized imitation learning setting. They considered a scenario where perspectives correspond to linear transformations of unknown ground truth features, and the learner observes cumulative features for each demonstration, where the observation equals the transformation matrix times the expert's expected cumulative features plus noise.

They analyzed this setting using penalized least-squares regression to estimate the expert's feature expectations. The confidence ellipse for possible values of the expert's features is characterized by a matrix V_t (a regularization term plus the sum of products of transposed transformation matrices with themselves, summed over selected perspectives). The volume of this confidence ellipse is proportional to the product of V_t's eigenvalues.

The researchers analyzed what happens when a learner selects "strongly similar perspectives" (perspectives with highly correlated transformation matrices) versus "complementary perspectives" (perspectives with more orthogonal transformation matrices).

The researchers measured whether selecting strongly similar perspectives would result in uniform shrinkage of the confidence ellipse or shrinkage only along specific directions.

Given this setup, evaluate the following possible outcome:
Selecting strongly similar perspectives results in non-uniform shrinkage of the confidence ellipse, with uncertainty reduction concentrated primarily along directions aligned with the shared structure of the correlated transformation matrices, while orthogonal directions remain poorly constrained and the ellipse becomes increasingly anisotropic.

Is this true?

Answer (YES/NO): YES